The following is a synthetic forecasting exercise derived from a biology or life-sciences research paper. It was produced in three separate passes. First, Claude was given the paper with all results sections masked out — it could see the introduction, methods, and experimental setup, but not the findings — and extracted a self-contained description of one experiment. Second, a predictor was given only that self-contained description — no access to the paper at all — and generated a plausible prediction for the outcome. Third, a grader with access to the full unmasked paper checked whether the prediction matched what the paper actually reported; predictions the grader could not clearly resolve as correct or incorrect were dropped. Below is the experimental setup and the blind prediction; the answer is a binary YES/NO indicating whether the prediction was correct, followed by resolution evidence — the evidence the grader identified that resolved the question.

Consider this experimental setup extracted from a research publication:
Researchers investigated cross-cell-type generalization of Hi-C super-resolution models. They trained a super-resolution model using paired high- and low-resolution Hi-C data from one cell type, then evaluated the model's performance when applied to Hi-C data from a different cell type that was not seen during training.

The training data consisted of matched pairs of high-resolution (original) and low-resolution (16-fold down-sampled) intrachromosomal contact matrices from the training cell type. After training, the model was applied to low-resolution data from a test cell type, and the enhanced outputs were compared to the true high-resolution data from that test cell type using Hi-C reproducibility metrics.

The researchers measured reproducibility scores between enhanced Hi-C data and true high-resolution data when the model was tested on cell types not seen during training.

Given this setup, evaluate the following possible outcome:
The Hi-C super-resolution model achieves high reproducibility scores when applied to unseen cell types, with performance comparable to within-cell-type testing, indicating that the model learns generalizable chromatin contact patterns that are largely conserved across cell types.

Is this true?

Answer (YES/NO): YES